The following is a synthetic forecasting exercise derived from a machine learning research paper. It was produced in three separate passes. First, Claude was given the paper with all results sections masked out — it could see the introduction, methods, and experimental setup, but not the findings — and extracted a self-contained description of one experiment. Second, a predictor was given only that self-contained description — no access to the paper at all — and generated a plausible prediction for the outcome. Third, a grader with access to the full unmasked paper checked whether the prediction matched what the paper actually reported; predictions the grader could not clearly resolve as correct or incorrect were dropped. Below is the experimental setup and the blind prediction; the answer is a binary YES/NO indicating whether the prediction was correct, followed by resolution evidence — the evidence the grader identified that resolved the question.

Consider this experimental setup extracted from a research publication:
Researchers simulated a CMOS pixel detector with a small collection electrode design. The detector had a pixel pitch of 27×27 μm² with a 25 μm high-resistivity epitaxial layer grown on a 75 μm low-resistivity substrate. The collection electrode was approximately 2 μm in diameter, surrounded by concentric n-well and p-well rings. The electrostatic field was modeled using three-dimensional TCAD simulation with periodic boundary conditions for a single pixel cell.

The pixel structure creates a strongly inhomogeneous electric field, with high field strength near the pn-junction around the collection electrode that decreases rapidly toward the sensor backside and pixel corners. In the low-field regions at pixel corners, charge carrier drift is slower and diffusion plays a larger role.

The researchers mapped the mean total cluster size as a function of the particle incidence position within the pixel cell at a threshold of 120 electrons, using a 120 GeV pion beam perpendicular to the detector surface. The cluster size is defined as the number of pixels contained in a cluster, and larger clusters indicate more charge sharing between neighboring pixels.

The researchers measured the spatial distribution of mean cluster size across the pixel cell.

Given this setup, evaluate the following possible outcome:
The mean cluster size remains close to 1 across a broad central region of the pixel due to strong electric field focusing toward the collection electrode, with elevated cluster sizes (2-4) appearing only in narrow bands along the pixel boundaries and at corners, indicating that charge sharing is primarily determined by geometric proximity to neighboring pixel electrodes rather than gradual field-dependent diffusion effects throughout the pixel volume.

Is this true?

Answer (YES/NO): NO